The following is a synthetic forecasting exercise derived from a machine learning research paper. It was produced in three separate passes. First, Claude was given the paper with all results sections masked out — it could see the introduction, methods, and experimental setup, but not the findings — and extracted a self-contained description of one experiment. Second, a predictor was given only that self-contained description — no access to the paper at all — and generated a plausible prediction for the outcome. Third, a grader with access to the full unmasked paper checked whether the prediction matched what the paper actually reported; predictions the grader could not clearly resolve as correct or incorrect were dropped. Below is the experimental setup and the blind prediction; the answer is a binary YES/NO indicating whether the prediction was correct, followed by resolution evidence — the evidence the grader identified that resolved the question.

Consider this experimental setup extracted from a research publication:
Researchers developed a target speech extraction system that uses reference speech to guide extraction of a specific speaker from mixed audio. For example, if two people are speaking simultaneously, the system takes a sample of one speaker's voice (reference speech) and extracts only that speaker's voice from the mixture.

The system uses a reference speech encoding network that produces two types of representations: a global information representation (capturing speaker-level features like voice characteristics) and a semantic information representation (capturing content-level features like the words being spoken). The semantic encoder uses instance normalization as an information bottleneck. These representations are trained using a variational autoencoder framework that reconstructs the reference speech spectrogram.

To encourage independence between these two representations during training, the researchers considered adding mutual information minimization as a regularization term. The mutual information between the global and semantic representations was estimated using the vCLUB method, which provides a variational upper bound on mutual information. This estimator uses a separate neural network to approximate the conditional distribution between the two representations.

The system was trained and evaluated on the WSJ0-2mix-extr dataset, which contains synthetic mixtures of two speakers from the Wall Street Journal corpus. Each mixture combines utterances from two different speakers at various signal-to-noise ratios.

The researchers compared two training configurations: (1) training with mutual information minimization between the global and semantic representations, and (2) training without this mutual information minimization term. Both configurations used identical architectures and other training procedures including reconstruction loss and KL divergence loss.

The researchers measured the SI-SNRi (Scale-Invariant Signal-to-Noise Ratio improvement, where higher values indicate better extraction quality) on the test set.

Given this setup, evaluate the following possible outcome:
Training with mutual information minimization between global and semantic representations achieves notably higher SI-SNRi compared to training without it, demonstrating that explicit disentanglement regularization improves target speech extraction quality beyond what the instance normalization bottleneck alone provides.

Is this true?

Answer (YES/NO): YES